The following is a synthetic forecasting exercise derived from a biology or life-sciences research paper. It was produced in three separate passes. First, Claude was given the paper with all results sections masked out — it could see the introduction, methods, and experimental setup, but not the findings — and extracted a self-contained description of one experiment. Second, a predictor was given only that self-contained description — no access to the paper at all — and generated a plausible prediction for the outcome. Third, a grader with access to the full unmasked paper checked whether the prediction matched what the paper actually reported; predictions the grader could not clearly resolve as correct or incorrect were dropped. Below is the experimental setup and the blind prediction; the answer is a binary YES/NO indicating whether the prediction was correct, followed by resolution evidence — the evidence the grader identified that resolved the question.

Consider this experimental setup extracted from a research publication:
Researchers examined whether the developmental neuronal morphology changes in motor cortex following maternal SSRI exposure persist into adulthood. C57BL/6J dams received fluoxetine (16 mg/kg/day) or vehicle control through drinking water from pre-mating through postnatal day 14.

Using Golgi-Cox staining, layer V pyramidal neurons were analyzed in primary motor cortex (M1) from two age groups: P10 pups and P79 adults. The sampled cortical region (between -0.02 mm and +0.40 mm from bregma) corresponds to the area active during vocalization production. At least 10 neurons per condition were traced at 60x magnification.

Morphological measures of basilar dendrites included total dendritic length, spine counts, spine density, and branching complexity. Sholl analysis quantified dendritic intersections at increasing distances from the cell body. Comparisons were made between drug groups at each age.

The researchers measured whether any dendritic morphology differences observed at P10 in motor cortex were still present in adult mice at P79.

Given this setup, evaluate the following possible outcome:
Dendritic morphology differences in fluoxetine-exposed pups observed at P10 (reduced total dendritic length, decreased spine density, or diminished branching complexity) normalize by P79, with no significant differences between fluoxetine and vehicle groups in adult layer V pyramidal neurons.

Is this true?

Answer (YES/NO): NO